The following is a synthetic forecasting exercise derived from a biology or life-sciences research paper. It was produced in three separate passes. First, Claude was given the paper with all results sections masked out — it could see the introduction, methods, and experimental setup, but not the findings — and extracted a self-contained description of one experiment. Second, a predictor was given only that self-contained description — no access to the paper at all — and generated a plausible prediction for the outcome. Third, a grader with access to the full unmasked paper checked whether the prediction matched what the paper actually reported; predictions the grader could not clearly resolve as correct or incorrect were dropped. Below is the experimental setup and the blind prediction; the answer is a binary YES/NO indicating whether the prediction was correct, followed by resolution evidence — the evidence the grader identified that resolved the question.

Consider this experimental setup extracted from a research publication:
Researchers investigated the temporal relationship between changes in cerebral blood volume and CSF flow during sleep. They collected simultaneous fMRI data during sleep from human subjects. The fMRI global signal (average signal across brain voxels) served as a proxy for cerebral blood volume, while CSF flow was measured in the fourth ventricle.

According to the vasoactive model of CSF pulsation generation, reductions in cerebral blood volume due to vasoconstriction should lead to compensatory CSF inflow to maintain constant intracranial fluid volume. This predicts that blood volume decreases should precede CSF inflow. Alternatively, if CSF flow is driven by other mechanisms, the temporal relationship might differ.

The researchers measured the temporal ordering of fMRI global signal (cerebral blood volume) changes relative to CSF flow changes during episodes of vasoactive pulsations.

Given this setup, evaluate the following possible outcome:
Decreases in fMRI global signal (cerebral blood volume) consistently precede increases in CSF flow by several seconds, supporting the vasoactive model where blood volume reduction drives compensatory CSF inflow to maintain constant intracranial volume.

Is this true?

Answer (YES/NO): NO